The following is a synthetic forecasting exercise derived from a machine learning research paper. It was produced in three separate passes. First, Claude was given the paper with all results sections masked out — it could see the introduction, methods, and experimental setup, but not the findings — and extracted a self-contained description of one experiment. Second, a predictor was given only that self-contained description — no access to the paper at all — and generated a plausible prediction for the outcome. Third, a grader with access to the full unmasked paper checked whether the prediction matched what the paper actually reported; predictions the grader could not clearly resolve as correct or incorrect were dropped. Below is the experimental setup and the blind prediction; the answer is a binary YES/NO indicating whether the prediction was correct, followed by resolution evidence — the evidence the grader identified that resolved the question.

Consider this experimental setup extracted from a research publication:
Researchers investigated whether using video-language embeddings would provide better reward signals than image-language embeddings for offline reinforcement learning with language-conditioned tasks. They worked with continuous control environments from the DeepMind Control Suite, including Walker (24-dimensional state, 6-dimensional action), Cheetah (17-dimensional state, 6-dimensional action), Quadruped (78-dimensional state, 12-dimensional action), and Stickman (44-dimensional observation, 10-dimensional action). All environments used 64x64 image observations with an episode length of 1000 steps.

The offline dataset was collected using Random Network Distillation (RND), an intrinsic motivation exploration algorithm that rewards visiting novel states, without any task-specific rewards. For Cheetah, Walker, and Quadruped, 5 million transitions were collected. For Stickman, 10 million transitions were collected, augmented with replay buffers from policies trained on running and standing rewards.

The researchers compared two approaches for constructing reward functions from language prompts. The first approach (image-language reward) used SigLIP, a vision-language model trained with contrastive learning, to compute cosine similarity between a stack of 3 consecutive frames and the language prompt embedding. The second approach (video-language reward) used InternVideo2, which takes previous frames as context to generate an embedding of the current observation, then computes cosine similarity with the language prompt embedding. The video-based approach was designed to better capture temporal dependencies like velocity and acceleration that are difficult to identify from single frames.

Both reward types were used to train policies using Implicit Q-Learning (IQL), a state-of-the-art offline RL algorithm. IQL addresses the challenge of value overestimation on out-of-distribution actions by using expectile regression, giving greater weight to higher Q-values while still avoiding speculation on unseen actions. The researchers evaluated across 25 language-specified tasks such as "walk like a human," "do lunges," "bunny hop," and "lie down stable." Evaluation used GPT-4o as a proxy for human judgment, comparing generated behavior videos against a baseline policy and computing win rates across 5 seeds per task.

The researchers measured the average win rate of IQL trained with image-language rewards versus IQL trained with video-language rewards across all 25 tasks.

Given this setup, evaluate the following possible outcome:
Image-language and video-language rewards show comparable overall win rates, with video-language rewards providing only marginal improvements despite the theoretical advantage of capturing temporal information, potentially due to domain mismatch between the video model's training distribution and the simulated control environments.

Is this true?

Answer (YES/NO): NO